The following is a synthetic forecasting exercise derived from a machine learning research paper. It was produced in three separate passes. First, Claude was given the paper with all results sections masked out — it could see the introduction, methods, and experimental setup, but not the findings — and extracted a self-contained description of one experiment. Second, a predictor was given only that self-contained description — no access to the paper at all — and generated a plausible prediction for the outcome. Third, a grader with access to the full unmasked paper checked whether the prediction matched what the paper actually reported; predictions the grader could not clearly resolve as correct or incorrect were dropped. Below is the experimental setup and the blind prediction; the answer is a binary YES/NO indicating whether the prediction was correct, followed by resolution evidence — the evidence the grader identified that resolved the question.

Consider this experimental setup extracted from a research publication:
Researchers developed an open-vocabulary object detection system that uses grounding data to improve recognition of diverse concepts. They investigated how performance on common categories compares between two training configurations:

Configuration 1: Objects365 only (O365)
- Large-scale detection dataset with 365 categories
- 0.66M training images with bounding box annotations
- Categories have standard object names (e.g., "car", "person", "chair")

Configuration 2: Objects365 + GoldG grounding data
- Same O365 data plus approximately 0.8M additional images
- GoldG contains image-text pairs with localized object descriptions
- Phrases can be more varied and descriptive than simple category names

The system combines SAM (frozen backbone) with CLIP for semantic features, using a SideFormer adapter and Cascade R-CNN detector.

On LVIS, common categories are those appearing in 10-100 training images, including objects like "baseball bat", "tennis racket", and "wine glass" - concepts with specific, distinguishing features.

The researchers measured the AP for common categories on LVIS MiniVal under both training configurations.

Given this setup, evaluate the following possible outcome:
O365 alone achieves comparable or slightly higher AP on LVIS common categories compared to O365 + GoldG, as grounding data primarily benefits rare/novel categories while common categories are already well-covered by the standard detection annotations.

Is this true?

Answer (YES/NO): NO